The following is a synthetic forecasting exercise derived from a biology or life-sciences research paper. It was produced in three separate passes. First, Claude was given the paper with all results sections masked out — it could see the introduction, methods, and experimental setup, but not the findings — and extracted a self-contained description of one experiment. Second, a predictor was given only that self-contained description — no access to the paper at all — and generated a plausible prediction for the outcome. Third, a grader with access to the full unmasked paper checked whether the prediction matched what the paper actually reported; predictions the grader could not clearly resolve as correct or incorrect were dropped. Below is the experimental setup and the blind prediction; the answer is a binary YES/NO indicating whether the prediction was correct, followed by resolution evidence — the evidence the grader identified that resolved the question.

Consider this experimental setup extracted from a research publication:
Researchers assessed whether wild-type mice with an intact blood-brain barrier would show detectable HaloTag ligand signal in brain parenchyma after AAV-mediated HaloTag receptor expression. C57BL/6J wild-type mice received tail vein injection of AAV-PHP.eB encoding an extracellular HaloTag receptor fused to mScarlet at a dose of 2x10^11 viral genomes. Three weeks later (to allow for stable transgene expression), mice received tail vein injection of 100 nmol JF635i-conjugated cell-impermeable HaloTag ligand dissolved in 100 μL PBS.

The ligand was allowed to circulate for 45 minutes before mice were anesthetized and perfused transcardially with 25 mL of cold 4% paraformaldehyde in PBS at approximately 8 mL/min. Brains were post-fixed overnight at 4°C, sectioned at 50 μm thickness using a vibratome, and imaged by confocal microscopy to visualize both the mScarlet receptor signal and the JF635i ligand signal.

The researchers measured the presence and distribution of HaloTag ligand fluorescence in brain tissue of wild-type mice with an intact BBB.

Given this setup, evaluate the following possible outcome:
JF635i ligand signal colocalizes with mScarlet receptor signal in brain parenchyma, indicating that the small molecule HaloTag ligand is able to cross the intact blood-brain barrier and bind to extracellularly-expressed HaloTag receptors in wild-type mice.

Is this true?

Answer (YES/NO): NO